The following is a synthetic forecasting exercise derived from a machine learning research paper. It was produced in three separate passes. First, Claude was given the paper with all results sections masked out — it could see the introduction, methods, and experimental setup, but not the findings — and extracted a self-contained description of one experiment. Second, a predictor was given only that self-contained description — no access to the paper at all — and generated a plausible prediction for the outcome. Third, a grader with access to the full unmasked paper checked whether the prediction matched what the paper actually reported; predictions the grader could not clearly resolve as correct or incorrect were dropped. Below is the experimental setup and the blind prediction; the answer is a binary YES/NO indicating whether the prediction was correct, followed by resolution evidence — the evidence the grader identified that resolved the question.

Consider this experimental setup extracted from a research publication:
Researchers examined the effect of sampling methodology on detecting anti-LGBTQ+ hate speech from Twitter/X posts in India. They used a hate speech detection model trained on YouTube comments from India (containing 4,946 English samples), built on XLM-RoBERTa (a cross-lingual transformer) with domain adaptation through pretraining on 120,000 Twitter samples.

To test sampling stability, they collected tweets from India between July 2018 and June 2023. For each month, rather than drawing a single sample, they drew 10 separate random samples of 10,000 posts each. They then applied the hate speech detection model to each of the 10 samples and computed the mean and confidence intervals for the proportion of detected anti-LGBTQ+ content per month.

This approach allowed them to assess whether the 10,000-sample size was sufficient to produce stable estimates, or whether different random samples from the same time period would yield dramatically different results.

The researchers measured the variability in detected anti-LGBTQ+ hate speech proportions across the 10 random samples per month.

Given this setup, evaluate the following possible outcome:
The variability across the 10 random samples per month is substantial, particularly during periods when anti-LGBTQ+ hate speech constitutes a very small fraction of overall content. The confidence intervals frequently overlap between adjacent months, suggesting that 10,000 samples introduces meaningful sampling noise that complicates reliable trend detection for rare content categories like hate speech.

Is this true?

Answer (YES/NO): NO